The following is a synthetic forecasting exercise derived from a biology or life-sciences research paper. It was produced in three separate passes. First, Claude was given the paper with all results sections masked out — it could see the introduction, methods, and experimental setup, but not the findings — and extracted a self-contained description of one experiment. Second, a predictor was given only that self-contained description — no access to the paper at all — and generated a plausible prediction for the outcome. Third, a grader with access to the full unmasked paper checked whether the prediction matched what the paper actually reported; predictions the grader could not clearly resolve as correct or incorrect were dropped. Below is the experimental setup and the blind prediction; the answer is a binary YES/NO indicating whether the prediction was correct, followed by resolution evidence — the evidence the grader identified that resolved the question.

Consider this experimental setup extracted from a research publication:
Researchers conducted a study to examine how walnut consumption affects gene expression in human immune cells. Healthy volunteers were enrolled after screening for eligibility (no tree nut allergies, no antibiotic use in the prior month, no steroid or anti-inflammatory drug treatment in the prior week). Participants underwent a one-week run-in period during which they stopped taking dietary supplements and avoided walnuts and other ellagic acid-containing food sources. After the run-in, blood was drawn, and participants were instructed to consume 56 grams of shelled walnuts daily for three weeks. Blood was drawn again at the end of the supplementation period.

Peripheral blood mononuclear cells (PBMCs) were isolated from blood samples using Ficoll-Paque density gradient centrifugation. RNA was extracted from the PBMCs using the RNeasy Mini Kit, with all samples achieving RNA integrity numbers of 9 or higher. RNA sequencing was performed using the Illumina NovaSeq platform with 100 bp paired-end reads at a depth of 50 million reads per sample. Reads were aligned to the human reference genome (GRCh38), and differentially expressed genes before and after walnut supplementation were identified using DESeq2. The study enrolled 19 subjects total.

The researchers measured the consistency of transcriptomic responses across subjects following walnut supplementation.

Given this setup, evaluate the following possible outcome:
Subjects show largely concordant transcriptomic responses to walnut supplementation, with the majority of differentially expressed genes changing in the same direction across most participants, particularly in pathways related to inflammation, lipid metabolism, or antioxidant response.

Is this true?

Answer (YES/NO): YES